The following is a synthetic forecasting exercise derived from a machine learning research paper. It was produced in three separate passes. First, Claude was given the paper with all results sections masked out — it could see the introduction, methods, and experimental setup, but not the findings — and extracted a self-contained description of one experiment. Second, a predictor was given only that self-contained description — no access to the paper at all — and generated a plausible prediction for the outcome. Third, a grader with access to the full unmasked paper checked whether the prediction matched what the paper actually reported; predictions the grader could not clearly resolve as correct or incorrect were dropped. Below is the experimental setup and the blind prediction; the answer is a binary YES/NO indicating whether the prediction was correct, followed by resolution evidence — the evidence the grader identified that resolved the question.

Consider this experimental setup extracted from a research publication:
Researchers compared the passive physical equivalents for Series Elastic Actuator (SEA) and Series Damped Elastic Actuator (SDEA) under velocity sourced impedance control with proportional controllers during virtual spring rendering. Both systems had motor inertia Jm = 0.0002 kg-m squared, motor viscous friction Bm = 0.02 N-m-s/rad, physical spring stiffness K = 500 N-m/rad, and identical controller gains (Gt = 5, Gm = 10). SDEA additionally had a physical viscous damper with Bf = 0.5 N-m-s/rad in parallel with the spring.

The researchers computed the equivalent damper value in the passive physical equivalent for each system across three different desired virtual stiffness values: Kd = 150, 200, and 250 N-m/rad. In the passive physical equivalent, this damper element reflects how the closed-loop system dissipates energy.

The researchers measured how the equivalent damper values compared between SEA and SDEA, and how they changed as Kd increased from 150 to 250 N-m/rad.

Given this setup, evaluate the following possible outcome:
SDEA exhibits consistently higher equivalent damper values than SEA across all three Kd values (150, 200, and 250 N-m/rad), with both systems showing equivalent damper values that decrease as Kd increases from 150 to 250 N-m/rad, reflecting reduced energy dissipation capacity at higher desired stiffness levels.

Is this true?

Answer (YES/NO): NO